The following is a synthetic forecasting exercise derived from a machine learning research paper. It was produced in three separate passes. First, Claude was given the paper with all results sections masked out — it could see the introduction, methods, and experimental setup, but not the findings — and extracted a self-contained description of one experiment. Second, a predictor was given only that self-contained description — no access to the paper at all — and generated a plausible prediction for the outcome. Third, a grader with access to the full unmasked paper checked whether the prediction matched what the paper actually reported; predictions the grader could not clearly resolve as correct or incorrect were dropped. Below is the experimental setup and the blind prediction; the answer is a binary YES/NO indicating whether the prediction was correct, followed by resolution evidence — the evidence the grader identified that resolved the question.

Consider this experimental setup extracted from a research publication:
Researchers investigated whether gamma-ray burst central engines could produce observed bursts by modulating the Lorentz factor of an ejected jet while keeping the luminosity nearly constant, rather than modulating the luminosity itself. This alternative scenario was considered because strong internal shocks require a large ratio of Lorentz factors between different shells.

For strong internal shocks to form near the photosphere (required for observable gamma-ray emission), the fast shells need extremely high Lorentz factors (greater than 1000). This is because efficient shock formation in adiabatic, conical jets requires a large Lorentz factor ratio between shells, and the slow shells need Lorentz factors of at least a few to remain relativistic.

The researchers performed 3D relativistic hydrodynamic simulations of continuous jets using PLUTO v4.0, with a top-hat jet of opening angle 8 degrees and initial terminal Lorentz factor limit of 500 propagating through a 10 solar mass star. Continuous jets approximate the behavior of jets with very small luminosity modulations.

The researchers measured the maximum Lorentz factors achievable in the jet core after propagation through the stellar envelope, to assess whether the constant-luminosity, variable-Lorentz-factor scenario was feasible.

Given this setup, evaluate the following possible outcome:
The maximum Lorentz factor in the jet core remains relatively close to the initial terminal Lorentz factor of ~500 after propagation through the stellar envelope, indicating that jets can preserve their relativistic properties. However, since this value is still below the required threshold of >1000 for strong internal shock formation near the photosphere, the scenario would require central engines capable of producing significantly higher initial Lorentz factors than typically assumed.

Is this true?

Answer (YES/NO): NO